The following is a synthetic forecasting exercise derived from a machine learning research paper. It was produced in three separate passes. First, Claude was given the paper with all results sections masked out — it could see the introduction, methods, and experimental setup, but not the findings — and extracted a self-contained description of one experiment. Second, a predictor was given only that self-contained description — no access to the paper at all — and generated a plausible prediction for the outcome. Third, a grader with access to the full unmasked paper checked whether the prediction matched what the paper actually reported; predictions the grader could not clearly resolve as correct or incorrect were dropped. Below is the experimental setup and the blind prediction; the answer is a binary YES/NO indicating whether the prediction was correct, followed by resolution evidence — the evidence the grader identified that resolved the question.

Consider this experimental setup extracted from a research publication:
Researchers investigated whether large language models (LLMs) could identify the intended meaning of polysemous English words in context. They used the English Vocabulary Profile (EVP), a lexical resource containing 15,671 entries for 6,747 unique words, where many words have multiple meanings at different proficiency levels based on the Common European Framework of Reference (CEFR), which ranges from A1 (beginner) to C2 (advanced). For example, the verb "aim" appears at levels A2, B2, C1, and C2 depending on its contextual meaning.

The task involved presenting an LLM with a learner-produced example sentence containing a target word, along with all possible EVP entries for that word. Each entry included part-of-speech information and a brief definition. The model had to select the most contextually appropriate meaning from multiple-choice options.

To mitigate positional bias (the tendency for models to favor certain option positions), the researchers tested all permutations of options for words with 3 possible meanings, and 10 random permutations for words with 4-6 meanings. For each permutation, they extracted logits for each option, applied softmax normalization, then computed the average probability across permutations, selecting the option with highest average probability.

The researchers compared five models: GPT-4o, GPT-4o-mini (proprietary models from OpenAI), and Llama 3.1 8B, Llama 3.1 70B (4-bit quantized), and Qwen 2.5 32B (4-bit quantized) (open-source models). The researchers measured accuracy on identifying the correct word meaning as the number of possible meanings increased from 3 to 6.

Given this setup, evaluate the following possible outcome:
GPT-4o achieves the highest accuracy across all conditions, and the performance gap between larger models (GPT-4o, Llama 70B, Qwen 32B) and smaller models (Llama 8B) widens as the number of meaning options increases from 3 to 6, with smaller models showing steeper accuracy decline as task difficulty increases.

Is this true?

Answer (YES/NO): YES